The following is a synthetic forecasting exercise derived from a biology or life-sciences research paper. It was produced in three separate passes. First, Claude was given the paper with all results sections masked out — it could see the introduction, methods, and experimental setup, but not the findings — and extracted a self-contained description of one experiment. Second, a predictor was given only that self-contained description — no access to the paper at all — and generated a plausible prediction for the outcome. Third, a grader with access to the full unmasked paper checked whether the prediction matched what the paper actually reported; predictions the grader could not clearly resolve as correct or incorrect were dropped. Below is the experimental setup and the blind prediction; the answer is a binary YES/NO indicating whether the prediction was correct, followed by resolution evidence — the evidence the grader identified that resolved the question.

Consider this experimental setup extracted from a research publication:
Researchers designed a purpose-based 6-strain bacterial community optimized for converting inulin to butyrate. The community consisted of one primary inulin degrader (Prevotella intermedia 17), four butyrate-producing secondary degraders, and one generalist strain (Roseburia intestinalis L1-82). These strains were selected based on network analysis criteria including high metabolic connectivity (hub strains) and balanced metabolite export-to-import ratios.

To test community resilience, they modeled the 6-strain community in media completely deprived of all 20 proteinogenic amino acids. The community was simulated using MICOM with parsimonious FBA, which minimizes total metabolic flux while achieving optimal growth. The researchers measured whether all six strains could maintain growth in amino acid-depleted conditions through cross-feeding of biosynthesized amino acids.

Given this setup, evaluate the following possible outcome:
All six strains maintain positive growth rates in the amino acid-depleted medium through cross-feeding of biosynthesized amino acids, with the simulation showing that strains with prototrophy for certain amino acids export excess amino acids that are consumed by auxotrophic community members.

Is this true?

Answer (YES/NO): YES